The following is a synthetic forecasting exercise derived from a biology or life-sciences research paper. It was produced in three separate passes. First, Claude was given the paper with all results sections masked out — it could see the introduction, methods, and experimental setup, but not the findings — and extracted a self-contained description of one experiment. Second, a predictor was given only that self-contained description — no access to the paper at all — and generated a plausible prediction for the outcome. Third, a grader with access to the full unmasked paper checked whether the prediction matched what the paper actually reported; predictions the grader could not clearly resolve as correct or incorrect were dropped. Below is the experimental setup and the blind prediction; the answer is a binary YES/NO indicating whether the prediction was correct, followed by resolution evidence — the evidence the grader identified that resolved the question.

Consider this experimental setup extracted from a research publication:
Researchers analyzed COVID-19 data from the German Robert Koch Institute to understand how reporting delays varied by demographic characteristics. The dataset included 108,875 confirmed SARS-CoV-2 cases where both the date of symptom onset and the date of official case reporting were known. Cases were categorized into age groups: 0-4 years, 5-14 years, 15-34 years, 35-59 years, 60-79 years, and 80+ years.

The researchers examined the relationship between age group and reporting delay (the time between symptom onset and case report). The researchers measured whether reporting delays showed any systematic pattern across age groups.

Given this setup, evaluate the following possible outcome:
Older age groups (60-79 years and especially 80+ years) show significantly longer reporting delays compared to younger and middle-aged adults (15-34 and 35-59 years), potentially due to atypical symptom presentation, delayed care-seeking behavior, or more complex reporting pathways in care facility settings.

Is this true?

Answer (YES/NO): NO